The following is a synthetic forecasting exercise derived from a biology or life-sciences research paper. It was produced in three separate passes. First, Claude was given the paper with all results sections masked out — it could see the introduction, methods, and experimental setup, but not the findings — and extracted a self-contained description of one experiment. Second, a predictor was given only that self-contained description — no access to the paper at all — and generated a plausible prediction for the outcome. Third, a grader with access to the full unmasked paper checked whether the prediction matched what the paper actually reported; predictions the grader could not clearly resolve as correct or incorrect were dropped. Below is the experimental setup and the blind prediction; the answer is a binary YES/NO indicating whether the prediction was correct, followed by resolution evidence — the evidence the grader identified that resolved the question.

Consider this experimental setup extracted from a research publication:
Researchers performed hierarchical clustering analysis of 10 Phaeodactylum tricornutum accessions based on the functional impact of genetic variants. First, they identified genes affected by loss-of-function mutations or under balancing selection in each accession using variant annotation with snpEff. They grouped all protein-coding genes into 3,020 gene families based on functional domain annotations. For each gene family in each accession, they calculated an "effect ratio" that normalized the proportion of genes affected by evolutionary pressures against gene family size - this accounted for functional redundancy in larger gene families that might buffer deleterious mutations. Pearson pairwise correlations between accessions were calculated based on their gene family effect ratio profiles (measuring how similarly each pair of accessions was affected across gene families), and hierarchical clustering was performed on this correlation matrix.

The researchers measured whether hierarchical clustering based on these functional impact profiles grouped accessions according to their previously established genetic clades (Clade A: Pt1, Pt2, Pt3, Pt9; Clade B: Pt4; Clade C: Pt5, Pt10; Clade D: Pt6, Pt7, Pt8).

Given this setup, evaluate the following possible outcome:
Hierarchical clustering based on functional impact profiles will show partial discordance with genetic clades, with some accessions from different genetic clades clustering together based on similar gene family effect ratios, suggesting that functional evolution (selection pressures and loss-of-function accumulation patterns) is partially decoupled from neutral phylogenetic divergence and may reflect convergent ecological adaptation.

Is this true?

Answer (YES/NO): NO